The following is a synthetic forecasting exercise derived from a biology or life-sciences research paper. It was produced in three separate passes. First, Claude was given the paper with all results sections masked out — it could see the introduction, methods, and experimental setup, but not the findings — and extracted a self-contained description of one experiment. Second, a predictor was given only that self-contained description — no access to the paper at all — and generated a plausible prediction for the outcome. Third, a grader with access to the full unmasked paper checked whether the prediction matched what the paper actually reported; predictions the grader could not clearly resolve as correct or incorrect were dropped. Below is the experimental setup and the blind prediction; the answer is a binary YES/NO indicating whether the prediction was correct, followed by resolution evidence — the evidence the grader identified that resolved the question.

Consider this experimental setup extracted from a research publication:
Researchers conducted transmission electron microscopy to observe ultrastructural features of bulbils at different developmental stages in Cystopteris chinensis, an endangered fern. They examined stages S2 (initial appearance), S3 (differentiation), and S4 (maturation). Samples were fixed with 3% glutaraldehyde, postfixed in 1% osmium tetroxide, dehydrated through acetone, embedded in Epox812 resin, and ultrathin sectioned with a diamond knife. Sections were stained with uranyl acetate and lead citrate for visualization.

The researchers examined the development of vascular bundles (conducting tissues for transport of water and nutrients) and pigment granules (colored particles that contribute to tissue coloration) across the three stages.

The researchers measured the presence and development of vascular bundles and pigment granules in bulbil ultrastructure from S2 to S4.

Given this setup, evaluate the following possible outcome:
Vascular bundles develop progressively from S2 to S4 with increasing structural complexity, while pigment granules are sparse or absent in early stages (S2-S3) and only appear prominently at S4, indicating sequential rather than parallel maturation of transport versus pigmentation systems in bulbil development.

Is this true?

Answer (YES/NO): NO